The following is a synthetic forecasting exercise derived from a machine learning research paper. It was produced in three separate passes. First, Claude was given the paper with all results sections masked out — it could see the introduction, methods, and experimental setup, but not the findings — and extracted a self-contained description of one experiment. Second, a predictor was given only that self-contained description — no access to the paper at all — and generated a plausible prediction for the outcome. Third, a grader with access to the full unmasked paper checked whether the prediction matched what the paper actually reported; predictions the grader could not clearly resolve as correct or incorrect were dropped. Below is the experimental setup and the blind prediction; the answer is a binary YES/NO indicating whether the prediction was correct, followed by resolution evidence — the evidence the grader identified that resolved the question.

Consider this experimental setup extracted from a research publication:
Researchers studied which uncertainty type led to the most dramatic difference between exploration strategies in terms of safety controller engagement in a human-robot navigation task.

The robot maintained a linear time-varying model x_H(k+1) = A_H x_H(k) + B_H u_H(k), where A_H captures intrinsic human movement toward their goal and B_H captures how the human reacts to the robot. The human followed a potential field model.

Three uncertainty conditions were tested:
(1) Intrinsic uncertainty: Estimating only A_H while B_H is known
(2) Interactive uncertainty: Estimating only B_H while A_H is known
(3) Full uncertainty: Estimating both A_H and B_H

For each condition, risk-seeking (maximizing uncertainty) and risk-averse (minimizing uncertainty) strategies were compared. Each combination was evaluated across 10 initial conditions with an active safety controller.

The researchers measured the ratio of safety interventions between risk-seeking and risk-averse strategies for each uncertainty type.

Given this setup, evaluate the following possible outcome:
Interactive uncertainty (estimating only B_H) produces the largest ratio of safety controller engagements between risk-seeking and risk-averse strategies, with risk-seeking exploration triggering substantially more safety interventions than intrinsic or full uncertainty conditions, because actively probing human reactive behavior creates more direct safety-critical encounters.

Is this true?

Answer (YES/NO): YES